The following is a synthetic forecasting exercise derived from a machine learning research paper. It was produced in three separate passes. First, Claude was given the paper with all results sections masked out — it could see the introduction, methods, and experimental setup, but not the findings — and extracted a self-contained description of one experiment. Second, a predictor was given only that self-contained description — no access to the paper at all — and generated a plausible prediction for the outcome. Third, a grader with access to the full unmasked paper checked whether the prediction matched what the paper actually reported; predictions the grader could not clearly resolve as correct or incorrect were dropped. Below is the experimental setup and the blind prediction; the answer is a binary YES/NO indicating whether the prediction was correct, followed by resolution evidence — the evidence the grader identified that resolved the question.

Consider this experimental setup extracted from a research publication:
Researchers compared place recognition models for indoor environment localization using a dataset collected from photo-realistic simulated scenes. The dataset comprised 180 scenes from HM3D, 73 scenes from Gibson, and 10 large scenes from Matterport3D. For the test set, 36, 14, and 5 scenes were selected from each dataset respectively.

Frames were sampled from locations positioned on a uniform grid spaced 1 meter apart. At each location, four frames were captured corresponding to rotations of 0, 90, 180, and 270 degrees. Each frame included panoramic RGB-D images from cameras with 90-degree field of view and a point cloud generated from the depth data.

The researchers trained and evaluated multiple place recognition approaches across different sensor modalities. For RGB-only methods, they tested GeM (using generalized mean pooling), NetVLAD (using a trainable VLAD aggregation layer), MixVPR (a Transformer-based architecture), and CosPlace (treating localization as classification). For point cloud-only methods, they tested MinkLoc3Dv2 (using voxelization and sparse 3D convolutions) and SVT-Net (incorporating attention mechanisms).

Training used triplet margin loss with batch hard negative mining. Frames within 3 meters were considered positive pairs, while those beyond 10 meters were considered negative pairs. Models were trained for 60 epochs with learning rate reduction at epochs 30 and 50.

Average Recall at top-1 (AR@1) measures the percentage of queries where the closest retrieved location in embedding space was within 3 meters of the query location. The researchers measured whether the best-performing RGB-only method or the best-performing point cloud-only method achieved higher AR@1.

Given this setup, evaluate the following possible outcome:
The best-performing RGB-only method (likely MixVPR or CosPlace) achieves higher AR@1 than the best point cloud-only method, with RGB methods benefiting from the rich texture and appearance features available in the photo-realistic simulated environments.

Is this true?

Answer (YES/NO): NO